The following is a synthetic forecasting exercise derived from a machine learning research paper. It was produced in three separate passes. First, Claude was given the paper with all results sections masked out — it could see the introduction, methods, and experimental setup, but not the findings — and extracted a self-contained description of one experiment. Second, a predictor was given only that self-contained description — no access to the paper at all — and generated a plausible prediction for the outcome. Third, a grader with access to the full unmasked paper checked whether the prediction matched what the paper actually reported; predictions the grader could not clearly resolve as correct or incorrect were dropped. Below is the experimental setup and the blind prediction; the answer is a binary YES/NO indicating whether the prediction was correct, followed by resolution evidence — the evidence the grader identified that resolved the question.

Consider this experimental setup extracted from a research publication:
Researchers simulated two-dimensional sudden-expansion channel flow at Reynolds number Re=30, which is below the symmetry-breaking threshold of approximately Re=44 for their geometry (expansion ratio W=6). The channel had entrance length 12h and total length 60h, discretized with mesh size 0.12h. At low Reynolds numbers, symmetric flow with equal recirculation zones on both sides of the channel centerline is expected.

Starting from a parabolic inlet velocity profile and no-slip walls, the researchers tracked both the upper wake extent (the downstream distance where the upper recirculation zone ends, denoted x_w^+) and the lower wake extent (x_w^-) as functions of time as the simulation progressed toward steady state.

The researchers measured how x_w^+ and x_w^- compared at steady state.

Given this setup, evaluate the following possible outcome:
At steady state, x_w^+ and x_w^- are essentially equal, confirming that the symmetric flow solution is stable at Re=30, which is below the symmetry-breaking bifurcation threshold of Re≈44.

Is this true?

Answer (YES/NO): YES